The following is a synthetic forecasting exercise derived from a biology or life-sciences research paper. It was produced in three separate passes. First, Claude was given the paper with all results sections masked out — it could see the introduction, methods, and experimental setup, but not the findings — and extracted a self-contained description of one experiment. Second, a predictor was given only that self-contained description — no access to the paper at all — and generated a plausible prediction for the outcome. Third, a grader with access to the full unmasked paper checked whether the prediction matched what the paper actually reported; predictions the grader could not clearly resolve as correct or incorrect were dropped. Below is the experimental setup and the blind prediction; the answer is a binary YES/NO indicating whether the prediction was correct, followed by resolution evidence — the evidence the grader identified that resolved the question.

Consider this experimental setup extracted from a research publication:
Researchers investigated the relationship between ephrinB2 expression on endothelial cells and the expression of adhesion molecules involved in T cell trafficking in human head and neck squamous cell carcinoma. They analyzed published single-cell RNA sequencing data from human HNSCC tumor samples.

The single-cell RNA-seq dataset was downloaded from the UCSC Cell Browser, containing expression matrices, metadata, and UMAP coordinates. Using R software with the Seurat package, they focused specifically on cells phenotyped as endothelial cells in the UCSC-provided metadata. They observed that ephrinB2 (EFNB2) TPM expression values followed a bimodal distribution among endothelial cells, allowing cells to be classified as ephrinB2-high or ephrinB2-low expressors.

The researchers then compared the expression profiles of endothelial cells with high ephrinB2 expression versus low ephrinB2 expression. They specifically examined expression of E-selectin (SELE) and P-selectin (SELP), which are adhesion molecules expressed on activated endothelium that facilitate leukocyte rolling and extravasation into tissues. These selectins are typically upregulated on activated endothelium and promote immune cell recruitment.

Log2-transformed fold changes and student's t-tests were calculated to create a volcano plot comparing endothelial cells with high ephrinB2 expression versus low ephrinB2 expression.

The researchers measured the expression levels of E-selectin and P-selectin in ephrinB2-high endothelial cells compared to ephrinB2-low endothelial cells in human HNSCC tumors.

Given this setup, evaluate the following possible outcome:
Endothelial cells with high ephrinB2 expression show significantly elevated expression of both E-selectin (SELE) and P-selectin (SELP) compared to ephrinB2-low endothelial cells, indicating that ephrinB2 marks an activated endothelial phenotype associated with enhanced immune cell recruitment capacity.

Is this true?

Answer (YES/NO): NO